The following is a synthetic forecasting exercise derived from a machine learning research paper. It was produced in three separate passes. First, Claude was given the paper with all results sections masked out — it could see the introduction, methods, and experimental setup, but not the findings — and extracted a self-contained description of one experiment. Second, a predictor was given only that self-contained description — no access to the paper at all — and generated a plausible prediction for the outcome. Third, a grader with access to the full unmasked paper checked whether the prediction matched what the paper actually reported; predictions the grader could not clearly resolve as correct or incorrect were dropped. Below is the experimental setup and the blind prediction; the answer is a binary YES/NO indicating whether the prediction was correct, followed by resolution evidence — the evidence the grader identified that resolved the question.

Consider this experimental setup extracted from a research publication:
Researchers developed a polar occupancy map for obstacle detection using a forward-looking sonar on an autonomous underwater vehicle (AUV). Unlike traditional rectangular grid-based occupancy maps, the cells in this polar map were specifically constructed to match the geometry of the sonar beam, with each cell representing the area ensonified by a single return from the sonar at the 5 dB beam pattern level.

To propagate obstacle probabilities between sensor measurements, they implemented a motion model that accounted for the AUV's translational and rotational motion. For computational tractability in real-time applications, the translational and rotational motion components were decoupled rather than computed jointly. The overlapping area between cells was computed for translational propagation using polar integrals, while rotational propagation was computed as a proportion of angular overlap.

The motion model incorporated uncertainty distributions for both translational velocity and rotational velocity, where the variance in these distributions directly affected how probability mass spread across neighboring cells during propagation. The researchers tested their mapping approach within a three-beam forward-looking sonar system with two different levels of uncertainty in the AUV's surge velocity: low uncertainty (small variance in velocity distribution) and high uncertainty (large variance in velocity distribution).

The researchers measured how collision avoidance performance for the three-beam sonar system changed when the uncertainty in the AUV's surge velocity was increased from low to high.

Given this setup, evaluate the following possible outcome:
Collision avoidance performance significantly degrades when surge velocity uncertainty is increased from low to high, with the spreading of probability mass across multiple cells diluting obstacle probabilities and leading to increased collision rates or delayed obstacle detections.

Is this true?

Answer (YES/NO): NO